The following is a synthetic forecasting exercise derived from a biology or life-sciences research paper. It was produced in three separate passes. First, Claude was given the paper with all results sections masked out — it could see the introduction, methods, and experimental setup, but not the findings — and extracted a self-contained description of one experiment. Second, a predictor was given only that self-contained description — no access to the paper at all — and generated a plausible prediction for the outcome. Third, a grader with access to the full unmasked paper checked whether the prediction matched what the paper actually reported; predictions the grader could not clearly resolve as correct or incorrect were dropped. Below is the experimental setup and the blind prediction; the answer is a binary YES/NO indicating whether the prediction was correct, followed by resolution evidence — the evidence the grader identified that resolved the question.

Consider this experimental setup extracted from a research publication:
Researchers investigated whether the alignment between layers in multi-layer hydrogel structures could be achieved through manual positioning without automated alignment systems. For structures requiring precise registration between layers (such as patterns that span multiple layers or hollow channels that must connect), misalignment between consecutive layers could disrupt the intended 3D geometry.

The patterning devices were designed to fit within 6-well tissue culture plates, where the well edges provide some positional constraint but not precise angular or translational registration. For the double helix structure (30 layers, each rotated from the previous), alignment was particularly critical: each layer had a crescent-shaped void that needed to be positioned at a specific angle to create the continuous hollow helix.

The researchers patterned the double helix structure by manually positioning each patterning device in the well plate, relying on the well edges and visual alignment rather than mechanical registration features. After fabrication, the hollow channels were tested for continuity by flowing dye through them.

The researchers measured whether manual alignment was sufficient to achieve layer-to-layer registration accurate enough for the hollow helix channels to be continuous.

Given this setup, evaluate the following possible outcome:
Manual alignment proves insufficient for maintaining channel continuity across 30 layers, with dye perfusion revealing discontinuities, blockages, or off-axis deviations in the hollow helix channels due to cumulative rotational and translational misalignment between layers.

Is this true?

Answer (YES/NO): NO